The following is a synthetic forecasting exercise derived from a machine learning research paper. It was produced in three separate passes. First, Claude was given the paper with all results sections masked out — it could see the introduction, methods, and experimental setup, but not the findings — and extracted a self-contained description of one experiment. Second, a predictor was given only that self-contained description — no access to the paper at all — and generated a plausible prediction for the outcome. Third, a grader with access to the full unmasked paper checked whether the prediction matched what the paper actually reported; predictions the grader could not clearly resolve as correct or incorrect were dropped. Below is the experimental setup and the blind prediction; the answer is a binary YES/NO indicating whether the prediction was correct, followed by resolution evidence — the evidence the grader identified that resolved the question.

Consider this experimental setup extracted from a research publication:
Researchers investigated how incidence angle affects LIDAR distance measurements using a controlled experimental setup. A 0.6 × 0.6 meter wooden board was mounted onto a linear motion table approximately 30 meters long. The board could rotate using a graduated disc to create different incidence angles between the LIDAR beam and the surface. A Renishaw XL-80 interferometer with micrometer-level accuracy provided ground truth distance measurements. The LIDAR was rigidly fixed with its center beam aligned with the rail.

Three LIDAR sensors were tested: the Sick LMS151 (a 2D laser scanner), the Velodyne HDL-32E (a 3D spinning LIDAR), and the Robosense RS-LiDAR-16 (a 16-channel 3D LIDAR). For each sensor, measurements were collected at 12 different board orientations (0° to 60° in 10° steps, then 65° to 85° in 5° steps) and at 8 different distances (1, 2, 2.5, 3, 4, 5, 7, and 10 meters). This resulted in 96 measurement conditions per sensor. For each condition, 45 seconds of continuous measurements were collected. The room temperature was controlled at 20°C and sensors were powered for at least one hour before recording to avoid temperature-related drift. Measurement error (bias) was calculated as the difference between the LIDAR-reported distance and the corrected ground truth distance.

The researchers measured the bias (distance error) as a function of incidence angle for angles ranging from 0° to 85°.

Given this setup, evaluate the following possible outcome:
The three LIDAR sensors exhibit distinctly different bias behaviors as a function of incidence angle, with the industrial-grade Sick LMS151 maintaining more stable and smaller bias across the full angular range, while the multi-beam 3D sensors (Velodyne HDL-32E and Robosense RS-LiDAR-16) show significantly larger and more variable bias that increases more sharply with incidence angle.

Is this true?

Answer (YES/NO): NO